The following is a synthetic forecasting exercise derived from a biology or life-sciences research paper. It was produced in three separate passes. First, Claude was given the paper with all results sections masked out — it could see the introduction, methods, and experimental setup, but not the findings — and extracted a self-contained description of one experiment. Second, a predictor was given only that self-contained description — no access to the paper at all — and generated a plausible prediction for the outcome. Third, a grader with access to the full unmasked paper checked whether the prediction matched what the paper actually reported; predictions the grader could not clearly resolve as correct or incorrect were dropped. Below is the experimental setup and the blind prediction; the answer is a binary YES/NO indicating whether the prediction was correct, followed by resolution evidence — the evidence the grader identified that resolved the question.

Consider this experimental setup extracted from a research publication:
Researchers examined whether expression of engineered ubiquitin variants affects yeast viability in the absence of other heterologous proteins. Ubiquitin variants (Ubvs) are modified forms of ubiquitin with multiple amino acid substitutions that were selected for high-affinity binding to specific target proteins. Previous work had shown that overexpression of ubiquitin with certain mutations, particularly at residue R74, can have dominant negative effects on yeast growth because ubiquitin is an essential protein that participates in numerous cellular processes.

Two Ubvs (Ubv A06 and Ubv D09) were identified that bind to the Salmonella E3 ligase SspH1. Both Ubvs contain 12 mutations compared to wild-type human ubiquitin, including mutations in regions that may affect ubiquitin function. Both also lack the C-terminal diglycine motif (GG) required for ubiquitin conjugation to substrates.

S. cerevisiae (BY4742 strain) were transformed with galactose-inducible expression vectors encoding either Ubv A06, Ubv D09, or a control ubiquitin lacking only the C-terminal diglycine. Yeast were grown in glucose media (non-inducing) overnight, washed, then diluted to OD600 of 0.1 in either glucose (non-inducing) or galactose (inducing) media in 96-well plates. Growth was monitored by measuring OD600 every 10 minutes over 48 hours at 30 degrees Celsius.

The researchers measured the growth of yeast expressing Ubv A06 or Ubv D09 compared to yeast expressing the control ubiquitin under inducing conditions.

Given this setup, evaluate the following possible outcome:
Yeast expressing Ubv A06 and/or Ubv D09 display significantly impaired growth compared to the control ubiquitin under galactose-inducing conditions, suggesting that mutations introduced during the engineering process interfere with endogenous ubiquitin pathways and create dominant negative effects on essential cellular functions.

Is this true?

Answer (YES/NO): NO